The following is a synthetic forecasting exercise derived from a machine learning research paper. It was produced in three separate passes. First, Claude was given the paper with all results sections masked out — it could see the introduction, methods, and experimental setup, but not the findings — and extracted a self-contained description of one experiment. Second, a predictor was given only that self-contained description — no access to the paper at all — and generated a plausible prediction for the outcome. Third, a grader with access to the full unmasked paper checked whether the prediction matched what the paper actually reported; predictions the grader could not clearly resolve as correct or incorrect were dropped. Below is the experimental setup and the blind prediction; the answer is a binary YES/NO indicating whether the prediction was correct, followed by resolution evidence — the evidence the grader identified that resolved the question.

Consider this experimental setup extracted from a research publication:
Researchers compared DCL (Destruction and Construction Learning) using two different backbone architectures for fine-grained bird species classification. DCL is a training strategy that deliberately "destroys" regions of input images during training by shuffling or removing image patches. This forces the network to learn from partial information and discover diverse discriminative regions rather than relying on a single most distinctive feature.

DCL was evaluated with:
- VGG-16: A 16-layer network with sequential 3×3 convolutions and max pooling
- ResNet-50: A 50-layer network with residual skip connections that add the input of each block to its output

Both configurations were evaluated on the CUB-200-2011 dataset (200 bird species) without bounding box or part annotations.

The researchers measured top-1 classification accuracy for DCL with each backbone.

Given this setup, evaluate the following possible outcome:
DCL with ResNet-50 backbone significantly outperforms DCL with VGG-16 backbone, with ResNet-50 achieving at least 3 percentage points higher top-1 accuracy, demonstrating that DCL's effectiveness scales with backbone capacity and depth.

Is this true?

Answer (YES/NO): NO